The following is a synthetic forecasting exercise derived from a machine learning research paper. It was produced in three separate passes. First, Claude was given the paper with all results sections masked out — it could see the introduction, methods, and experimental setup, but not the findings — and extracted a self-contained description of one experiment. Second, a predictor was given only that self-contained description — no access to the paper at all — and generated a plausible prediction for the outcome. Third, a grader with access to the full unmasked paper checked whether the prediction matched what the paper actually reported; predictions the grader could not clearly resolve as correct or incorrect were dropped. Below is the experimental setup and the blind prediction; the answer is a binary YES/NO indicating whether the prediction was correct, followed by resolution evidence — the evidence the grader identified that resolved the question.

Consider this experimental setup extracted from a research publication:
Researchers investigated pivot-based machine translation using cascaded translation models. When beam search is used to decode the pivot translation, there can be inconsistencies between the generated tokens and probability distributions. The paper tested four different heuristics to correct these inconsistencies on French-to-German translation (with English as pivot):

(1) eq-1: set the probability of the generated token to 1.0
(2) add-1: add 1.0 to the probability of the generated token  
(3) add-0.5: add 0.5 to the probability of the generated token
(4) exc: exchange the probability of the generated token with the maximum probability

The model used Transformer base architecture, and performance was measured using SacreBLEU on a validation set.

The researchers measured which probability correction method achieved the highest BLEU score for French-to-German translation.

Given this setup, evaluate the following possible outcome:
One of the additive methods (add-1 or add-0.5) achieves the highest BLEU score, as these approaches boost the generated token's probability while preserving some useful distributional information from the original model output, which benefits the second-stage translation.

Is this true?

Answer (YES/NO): YES